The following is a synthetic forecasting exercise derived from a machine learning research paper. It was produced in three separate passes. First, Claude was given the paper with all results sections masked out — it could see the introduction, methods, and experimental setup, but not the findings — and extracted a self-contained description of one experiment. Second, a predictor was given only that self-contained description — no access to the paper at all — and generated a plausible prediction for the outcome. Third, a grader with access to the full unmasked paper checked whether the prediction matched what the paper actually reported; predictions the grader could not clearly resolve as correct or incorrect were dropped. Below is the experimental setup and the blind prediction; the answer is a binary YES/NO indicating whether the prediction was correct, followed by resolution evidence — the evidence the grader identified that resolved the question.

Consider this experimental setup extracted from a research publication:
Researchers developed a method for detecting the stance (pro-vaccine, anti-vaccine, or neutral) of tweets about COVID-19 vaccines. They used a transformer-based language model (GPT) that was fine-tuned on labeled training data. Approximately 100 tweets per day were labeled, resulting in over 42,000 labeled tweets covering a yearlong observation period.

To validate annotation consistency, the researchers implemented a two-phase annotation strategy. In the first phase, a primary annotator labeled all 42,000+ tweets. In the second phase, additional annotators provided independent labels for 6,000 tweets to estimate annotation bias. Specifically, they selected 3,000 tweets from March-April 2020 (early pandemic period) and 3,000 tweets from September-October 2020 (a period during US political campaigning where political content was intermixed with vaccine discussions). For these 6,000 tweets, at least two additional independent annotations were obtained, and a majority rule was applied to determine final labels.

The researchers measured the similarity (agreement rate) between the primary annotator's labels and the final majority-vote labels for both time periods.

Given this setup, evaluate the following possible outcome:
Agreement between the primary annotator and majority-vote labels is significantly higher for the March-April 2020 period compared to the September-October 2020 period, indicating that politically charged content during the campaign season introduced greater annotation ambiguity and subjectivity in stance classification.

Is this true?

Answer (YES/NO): YES